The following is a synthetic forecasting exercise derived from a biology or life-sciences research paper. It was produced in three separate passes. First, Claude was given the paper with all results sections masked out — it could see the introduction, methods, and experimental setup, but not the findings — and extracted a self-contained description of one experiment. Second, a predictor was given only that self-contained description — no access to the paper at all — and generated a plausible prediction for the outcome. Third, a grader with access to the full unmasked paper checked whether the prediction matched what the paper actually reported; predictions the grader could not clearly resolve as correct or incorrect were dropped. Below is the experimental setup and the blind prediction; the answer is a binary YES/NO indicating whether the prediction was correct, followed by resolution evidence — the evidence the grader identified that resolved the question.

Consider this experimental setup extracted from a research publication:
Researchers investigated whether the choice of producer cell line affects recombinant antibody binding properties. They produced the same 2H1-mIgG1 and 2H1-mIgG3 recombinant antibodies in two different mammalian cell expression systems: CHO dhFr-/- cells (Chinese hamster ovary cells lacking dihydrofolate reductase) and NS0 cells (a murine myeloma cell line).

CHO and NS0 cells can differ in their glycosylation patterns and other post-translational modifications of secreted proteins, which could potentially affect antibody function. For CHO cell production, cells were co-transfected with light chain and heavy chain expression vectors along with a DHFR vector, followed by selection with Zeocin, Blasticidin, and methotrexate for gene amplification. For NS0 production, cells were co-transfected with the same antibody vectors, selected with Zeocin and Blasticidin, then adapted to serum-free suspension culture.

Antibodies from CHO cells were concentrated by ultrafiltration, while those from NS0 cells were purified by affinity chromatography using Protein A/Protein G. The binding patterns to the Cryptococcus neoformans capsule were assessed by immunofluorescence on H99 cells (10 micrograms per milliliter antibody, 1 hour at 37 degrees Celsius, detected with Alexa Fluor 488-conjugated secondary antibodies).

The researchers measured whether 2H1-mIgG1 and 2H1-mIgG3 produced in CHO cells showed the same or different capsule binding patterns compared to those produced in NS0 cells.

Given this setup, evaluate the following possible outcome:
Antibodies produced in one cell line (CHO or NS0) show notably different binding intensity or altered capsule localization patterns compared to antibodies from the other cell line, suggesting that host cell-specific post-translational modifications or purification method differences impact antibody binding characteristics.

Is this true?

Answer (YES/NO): NO